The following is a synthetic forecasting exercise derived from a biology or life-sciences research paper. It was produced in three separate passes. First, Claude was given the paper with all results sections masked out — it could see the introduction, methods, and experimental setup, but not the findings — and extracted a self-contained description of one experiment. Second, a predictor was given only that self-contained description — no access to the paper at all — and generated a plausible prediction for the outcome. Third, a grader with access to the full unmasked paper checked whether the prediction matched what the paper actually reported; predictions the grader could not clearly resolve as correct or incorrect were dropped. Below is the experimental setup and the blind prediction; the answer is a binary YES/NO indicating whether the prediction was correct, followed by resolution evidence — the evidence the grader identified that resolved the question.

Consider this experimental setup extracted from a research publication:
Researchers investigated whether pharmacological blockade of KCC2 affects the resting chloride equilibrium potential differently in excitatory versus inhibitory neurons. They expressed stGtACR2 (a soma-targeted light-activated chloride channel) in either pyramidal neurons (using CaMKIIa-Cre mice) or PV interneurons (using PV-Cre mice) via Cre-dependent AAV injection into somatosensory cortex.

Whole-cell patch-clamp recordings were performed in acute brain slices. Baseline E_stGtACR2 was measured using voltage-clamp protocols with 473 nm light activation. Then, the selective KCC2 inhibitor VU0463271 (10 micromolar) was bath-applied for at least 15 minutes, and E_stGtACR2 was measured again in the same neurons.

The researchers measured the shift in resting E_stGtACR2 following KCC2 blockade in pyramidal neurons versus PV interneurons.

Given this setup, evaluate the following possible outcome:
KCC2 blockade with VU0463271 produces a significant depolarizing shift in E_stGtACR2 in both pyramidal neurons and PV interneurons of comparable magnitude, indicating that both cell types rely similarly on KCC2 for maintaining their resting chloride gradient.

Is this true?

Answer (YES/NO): YES